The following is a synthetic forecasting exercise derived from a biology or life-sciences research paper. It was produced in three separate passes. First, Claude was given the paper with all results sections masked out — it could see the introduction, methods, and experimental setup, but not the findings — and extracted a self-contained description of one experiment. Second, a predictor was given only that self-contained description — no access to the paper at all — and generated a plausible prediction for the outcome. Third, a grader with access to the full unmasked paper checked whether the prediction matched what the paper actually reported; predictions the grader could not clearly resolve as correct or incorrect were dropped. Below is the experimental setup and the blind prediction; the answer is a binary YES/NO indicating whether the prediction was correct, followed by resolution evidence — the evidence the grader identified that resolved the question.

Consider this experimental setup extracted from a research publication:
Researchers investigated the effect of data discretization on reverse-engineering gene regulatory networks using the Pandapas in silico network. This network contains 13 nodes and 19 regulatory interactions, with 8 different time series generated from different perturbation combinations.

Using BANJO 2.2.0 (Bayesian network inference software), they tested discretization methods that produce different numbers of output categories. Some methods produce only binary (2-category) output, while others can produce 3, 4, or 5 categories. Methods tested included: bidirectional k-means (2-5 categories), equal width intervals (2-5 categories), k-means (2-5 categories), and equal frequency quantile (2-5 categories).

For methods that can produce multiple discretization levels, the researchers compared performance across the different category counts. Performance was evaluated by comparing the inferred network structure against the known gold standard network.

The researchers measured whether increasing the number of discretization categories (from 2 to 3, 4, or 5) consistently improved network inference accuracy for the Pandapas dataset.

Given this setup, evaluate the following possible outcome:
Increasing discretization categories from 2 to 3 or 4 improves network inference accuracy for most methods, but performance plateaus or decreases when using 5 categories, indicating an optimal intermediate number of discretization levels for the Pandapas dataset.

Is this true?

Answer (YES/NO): NO